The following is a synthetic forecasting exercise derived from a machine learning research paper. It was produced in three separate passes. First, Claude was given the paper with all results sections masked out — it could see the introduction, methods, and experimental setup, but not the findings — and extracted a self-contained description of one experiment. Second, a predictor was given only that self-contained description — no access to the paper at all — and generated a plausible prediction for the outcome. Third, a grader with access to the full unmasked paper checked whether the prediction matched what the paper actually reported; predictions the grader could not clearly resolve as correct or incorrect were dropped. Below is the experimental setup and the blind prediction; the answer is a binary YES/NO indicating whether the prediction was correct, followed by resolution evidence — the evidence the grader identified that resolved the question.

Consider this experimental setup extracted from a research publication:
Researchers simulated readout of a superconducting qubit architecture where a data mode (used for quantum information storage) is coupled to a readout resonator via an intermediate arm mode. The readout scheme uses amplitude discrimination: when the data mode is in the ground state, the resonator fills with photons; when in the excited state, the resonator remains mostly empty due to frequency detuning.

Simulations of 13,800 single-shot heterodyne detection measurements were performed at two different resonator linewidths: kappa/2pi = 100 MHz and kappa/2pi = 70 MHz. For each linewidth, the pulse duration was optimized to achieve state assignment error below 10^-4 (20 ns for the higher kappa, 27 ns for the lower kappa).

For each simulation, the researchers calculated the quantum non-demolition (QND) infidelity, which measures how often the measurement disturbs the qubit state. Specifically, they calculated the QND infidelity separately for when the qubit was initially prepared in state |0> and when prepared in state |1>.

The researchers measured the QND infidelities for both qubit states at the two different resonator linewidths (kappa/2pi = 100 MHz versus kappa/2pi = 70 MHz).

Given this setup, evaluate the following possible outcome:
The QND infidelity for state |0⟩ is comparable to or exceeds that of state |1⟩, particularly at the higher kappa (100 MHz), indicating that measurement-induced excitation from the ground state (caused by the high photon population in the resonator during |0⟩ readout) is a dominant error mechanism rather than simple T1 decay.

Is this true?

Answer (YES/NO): NO